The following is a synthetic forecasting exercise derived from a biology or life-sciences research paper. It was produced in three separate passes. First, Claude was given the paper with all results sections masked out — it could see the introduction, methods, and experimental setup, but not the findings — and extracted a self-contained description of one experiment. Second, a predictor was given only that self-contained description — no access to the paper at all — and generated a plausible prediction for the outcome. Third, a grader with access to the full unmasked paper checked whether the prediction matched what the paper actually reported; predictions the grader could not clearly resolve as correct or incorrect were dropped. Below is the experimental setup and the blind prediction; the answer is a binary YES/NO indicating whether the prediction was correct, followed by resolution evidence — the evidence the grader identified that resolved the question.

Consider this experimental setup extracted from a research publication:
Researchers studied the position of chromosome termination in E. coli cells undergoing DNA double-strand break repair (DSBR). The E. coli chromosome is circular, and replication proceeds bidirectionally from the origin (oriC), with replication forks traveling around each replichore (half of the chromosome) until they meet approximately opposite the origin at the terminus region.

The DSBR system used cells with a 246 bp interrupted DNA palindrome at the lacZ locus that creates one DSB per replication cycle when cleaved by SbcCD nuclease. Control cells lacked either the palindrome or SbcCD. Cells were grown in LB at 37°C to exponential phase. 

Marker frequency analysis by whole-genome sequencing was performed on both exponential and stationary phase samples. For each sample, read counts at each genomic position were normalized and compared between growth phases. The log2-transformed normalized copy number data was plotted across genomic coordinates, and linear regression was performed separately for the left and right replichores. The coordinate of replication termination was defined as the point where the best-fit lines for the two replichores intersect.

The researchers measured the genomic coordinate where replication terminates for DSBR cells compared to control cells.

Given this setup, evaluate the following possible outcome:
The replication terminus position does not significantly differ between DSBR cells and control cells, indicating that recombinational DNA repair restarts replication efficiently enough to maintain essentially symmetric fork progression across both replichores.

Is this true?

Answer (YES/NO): NO